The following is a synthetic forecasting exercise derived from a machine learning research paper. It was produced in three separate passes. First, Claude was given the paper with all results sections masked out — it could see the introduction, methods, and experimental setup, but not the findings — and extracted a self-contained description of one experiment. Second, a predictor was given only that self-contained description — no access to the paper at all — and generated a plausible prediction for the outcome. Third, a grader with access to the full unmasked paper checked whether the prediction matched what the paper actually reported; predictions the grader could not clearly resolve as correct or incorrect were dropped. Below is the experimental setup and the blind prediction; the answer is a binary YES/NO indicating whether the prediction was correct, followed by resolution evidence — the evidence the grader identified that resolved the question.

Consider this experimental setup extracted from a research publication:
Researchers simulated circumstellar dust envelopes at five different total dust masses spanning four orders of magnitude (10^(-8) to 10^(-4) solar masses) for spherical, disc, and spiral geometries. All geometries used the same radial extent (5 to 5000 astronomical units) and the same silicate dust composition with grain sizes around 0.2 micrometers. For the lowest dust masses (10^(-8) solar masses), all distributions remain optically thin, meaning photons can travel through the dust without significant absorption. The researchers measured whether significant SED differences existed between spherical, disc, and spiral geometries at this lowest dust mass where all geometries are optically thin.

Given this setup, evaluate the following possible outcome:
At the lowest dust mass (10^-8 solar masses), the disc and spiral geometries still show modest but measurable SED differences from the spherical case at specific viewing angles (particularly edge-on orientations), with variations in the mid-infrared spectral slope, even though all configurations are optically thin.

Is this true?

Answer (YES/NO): NO